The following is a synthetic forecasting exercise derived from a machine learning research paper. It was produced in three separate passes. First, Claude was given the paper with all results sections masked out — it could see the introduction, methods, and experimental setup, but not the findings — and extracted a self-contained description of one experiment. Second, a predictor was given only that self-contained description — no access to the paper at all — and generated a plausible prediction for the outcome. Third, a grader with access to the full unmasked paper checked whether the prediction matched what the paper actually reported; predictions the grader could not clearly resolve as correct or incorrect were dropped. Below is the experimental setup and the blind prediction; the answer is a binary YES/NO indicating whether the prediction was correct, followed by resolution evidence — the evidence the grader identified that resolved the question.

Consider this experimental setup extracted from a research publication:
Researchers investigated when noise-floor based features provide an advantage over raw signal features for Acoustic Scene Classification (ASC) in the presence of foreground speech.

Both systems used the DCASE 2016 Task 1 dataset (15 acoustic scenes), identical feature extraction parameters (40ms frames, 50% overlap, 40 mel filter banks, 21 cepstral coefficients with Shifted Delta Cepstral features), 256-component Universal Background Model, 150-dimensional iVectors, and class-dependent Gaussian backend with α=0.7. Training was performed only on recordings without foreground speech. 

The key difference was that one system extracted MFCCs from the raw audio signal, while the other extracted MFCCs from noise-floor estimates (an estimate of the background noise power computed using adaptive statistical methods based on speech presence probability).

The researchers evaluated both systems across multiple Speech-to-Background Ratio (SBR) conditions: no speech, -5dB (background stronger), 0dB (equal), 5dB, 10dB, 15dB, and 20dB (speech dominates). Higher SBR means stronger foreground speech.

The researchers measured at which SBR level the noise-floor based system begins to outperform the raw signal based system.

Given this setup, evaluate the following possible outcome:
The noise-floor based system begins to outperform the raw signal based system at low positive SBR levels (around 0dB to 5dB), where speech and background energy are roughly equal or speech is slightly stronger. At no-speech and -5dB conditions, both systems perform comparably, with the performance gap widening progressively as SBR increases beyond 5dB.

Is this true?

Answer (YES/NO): NO